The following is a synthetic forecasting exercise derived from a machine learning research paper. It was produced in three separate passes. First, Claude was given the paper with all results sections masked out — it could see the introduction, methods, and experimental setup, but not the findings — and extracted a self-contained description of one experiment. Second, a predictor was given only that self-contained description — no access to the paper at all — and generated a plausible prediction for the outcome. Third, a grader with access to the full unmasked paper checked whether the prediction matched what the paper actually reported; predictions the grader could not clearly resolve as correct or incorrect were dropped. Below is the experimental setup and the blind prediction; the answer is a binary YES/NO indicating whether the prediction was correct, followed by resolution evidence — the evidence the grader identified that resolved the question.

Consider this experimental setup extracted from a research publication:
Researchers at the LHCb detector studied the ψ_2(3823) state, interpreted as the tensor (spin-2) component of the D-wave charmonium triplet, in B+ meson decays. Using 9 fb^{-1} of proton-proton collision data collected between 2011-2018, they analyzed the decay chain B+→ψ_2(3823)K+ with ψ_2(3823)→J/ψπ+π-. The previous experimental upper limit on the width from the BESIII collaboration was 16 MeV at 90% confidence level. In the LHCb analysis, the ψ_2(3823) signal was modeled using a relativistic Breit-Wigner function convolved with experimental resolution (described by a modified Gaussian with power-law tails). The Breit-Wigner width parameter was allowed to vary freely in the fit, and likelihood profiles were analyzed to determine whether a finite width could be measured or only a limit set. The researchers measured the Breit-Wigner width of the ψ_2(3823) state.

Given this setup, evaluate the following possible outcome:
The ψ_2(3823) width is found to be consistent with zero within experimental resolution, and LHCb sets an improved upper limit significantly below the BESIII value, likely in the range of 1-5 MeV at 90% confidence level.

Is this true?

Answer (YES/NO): NO